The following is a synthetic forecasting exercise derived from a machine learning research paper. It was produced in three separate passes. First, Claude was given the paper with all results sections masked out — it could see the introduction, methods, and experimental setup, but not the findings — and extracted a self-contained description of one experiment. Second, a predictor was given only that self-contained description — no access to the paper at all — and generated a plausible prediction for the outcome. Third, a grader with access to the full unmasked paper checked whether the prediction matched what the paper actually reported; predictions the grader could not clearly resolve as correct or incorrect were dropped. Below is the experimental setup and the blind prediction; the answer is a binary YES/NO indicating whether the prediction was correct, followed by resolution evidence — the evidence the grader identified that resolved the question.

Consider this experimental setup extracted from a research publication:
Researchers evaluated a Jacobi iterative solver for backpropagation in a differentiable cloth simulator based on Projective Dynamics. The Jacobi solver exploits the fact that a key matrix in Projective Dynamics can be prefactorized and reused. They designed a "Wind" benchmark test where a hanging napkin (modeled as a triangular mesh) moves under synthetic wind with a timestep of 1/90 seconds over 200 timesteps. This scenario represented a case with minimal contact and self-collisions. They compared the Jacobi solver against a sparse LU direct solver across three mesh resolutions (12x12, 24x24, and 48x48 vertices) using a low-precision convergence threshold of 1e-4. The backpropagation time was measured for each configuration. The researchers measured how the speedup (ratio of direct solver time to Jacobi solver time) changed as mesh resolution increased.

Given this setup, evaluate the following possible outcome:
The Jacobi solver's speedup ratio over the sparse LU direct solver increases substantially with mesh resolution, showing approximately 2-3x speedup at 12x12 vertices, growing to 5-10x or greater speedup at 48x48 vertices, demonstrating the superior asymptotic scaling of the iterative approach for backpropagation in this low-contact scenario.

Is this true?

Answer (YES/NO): YES